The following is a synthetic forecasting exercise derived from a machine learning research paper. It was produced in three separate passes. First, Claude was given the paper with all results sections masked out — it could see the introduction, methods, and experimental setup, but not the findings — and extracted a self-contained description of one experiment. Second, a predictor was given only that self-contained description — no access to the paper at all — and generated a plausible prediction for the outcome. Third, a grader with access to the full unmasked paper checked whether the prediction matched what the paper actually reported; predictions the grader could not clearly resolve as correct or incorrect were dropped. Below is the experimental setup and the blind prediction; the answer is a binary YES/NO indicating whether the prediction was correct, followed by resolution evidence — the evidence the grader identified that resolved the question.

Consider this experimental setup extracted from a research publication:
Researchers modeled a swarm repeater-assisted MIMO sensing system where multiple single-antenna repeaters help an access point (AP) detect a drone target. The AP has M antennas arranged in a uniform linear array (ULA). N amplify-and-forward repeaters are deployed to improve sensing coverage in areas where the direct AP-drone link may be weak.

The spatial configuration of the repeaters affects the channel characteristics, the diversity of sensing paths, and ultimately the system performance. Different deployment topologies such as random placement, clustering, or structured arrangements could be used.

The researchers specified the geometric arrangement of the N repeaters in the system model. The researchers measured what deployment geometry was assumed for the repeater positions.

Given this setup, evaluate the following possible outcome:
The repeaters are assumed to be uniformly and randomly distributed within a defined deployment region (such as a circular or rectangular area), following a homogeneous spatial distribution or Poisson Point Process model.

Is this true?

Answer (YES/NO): NO